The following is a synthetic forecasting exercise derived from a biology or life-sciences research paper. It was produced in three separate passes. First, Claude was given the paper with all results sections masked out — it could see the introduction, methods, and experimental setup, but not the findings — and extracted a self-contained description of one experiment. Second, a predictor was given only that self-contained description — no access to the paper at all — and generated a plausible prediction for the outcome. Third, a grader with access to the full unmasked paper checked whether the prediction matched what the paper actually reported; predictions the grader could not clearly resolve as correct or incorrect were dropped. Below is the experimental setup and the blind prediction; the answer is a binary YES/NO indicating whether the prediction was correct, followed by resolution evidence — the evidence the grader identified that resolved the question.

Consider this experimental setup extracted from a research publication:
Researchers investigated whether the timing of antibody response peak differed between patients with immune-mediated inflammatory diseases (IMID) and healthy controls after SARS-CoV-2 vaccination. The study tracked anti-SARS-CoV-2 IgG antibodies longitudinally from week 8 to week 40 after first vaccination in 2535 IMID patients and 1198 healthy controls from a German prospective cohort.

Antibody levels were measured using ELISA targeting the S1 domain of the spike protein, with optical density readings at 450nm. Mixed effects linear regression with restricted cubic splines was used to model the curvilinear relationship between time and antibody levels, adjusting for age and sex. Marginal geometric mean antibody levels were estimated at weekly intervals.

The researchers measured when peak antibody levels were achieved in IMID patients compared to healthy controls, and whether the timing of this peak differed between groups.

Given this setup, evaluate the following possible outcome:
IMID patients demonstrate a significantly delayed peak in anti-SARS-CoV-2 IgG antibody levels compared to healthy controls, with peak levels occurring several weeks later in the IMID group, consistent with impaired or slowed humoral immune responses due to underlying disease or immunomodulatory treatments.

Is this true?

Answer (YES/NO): NO